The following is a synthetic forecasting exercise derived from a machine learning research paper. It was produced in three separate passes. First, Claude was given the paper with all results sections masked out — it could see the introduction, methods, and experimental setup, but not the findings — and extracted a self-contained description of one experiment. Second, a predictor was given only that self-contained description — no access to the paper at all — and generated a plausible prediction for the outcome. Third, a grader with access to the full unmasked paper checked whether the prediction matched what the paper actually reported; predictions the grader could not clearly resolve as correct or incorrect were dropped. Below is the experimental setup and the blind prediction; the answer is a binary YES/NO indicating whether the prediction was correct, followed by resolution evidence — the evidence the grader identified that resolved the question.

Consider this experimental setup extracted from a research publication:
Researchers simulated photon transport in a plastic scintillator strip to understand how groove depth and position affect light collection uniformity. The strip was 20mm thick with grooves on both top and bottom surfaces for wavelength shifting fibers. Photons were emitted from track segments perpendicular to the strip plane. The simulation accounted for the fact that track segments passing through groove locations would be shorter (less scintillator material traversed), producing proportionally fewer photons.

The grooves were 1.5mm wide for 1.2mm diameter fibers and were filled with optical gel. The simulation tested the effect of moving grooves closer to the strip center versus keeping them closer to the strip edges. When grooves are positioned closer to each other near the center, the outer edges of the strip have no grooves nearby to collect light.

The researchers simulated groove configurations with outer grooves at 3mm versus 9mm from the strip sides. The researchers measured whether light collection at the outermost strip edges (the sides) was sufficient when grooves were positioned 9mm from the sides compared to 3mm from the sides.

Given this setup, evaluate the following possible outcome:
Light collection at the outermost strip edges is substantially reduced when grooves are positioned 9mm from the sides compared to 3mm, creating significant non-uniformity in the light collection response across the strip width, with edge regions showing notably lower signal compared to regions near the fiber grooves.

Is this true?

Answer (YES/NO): YES